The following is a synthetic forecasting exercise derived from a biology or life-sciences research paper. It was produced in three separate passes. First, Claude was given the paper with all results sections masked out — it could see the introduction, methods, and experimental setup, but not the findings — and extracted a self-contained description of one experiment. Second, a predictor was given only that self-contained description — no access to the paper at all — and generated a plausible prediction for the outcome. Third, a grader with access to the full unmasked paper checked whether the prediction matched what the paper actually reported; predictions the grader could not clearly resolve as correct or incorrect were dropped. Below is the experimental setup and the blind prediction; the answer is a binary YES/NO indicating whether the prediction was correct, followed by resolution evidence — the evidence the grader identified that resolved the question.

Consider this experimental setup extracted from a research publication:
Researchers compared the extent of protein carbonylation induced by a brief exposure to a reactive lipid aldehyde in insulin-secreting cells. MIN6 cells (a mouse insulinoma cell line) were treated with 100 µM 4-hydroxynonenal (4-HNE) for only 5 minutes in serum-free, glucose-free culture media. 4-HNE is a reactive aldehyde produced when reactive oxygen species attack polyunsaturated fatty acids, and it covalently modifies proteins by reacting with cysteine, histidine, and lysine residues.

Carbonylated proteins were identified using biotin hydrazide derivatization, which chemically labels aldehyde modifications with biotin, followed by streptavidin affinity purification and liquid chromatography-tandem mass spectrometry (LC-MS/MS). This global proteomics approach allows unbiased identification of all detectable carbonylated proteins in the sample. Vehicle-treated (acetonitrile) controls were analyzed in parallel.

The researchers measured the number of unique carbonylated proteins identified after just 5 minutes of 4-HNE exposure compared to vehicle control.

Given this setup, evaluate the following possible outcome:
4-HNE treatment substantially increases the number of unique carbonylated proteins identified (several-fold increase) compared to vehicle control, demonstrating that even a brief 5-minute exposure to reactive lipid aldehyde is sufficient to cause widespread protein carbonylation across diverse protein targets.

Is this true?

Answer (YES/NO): YES